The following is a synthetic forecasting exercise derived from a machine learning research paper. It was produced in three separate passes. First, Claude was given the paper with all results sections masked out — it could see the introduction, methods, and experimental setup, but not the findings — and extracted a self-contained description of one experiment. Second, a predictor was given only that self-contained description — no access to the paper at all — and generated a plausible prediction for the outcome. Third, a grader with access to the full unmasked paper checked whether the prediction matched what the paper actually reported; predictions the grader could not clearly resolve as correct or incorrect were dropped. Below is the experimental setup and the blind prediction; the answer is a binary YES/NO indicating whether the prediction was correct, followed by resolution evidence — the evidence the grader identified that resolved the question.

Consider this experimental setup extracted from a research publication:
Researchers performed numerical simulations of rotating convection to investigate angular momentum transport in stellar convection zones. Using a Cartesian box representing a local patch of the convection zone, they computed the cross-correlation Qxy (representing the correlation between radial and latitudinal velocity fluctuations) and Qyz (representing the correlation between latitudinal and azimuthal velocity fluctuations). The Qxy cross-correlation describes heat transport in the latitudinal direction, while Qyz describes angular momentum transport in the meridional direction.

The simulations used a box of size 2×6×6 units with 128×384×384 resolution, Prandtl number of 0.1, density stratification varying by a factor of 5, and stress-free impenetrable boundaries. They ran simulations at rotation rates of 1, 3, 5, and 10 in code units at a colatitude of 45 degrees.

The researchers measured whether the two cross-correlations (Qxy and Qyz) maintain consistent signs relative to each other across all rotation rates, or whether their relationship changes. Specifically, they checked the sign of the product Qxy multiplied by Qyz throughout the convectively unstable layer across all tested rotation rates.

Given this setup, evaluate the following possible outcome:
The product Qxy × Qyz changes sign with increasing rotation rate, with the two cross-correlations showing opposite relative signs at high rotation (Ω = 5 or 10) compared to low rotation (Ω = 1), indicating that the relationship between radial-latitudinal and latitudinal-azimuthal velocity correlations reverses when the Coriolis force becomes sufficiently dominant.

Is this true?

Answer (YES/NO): NO